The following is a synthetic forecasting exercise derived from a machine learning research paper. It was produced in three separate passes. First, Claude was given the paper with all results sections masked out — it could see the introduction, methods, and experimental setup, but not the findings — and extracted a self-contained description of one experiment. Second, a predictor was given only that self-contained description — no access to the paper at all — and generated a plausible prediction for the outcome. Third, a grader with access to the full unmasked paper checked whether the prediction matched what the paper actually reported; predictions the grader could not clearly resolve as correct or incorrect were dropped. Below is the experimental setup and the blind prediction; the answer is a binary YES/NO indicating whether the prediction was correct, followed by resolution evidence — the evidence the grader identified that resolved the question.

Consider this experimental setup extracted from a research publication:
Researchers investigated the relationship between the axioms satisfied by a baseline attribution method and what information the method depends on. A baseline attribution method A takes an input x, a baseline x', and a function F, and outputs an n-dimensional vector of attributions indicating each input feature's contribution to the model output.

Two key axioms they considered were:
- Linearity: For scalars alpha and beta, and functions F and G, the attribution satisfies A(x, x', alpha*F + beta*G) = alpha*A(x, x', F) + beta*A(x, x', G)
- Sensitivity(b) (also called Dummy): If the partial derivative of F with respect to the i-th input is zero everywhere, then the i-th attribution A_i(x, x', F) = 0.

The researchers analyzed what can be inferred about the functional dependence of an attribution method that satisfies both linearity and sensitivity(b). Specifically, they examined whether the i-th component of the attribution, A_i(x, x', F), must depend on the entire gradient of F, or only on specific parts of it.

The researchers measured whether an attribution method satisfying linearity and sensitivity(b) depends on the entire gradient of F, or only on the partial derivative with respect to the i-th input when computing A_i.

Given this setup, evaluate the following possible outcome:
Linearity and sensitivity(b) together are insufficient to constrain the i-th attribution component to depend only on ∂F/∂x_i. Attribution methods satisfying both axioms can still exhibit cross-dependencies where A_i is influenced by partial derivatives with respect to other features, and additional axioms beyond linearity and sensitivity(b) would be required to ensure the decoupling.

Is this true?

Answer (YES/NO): NO